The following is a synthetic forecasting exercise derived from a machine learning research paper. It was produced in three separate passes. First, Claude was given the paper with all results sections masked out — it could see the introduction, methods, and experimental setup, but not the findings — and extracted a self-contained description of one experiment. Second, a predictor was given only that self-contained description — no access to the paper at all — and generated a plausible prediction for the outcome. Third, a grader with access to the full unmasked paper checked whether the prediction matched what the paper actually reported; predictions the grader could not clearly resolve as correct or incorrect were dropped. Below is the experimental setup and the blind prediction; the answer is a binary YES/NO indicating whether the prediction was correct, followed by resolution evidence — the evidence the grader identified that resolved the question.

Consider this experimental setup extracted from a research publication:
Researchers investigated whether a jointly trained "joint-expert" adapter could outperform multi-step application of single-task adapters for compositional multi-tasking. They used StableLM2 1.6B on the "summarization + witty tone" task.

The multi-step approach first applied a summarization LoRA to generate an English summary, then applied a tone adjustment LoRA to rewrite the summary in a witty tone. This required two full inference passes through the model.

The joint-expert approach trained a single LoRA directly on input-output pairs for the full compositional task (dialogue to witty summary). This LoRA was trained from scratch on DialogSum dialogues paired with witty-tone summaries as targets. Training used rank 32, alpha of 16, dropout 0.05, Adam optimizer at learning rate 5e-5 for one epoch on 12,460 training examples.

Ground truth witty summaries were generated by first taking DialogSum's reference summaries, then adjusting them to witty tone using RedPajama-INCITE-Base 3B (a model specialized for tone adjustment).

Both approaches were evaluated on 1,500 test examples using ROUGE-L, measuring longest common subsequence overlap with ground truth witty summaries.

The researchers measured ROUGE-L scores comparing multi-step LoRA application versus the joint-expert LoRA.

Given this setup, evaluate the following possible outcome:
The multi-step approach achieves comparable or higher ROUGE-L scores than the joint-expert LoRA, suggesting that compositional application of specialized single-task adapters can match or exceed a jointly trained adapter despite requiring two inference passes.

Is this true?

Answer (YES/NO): YES